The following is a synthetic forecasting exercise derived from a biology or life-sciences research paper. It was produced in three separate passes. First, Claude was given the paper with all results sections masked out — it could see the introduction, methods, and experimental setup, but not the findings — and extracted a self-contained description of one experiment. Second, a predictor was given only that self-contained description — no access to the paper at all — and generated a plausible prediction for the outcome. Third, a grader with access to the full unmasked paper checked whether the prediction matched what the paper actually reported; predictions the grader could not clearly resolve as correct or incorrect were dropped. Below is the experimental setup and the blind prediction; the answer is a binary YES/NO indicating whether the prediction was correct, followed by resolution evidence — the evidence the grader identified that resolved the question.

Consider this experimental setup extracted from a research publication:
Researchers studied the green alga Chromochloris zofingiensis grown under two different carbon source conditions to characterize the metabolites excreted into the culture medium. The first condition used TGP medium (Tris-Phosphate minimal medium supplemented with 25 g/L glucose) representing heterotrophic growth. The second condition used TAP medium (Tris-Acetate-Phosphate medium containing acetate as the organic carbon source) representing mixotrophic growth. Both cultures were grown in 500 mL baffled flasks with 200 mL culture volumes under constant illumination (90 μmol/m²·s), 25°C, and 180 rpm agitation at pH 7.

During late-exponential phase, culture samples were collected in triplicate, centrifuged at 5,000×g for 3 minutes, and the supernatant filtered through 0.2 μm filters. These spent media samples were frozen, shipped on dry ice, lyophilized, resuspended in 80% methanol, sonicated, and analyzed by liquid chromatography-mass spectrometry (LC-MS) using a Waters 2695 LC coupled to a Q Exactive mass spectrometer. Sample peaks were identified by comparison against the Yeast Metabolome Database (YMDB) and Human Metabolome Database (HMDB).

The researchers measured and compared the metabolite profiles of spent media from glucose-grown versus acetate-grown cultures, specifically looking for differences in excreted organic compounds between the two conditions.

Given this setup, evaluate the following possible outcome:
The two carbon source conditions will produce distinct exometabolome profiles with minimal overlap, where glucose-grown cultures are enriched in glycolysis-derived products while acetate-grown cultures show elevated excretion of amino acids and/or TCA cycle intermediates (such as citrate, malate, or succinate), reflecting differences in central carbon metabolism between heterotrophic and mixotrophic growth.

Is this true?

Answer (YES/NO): NO